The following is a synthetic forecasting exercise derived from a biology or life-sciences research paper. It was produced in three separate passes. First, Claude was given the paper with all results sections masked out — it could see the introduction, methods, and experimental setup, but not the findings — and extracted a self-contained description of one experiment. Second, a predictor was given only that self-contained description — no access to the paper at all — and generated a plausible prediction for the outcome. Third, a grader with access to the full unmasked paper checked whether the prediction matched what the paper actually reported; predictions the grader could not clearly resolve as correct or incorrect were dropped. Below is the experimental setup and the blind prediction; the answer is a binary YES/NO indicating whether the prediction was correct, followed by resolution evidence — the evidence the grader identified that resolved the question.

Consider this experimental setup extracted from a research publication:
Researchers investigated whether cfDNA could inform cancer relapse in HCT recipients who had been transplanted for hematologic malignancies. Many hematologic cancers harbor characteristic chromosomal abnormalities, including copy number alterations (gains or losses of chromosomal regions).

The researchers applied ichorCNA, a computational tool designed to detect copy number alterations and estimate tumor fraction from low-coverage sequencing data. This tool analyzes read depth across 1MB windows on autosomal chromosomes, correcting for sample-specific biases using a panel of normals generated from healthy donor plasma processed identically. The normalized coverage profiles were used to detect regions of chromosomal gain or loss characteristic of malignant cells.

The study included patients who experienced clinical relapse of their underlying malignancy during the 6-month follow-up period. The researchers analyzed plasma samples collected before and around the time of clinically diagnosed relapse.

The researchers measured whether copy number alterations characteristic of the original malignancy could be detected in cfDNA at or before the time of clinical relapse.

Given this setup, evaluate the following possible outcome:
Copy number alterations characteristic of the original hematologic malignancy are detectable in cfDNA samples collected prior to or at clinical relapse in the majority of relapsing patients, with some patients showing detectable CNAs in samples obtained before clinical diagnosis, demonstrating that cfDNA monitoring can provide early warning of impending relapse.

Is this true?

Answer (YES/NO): NO